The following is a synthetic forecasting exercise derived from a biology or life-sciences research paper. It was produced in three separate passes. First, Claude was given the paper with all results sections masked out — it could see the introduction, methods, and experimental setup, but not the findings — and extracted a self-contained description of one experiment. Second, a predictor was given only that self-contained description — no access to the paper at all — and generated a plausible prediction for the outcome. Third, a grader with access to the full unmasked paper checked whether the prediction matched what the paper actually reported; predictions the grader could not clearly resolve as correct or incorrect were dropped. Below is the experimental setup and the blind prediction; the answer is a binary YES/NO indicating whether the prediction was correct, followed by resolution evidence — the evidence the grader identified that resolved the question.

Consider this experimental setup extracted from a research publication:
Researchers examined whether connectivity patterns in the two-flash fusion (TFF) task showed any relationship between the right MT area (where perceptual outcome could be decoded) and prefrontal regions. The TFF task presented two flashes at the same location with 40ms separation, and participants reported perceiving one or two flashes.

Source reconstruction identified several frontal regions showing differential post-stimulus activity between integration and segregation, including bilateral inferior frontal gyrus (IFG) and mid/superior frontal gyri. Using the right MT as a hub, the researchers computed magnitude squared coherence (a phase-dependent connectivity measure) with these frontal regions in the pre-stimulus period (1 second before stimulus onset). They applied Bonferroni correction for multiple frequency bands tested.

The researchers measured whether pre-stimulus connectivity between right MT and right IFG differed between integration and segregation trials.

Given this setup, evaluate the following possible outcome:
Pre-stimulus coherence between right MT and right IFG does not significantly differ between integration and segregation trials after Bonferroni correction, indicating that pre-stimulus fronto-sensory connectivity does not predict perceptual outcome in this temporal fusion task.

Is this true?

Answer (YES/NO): YES